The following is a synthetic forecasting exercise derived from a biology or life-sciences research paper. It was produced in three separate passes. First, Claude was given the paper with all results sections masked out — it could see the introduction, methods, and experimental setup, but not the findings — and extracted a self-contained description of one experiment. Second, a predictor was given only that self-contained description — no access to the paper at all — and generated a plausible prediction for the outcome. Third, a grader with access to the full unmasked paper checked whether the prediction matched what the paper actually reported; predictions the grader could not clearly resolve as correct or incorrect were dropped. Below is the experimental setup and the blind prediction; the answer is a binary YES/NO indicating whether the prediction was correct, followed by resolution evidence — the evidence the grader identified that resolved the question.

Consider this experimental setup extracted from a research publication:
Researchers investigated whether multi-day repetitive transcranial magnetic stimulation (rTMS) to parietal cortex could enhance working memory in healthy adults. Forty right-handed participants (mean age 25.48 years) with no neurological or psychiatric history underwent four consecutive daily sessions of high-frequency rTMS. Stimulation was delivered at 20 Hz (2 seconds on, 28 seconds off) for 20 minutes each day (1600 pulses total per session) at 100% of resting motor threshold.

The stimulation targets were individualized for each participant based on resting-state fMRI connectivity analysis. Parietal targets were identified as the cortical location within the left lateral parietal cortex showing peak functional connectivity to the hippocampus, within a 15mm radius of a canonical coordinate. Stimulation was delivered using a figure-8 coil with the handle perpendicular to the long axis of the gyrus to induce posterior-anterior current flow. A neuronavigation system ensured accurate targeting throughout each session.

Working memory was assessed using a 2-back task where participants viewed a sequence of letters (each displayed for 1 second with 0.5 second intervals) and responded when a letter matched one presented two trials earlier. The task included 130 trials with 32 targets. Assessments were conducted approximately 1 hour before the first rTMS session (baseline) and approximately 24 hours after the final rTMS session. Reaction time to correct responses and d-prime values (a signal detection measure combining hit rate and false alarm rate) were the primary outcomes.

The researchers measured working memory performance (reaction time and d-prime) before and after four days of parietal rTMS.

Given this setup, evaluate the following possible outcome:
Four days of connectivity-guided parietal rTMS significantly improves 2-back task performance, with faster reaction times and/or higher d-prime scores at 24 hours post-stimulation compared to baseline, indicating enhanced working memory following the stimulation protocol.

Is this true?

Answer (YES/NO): NO